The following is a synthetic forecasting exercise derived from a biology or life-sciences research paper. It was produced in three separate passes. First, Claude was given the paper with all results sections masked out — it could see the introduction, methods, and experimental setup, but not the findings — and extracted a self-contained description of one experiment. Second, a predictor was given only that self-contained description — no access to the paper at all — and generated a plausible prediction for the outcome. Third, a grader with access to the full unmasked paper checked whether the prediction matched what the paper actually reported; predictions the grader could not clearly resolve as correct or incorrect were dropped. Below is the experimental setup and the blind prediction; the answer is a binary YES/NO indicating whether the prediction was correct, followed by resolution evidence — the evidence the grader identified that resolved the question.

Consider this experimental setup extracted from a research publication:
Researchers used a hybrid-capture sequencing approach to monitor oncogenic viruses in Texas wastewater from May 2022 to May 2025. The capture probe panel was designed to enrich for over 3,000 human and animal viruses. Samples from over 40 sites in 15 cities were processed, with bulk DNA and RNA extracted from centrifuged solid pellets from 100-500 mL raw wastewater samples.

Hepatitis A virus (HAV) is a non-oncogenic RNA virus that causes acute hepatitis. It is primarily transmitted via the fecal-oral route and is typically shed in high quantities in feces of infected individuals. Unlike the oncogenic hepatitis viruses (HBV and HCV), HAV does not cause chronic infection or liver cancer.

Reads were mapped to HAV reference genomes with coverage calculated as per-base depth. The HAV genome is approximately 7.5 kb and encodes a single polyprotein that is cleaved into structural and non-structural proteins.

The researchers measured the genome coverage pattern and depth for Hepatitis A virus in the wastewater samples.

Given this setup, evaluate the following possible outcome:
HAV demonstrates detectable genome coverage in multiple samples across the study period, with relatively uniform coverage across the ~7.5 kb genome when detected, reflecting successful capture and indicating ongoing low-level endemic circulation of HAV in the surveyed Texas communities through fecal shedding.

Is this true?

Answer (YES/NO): NO